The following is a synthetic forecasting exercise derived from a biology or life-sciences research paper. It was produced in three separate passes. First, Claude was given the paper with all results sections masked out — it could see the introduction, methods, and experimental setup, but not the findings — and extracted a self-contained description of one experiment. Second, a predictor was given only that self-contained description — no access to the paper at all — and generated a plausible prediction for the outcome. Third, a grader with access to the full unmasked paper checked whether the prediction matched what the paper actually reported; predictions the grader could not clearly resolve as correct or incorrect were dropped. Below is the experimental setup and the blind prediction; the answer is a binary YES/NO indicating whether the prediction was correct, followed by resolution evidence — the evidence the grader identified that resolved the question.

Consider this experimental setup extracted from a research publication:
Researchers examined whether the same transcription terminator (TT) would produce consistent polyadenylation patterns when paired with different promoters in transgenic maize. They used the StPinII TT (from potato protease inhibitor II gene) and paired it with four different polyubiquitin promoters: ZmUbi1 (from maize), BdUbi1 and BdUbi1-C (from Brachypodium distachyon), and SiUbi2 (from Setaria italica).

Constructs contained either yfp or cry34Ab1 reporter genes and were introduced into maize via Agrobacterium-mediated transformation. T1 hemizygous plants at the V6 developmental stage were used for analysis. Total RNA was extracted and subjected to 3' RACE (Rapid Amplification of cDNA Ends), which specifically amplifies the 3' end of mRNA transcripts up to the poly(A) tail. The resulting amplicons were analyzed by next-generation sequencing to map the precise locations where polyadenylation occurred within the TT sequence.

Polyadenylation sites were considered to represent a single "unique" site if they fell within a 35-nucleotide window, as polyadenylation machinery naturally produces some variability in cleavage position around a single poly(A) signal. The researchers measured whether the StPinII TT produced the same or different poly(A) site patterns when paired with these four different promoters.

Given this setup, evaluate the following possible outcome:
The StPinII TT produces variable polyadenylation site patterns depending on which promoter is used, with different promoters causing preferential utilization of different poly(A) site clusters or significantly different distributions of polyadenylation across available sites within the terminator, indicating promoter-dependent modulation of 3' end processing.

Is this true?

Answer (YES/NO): NO